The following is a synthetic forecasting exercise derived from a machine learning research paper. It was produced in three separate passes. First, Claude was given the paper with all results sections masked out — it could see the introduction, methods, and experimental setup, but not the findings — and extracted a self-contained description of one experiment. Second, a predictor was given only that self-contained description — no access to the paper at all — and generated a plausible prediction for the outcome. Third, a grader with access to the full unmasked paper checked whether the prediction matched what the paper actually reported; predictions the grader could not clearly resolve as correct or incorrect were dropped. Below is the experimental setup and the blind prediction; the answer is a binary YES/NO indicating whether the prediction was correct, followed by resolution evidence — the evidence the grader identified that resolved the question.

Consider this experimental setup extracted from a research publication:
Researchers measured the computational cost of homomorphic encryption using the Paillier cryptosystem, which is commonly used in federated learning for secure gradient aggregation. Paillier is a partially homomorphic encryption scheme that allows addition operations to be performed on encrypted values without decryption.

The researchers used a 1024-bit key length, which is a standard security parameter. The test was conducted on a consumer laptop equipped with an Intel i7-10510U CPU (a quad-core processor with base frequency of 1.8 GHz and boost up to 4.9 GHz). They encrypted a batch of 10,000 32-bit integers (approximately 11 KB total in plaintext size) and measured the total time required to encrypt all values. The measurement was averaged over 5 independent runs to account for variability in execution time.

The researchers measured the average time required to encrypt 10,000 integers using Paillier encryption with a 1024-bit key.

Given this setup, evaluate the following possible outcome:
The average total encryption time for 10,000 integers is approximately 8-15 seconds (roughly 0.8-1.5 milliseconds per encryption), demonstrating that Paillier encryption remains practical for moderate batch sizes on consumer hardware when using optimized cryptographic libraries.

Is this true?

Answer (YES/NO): NO